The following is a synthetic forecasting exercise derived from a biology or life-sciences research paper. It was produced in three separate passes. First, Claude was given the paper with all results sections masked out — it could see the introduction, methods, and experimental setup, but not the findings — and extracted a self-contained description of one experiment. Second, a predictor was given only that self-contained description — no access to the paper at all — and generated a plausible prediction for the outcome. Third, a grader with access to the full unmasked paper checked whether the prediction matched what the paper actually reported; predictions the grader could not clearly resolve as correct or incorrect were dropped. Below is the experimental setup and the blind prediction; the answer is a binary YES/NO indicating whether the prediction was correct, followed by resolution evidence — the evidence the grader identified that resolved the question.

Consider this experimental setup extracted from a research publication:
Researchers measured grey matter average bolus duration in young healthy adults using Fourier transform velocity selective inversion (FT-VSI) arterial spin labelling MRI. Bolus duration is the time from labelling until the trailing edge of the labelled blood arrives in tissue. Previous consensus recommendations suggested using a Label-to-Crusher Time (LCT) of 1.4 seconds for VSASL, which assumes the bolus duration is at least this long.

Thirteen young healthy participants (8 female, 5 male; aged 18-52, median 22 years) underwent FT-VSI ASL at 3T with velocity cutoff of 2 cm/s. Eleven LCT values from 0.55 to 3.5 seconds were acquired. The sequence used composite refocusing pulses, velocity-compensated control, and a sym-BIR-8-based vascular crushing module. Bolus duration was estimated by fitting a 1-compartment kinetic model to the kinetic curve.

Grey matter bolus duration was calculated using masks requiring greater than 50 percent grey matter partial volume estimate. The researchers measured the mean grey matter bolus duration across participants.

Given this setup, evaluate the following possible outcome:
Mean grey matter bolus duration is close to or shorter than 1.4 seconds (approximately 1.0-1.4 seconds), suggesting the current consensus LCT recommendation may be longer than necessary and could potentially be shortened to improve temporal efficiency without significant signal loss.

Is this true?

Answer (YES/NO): NO